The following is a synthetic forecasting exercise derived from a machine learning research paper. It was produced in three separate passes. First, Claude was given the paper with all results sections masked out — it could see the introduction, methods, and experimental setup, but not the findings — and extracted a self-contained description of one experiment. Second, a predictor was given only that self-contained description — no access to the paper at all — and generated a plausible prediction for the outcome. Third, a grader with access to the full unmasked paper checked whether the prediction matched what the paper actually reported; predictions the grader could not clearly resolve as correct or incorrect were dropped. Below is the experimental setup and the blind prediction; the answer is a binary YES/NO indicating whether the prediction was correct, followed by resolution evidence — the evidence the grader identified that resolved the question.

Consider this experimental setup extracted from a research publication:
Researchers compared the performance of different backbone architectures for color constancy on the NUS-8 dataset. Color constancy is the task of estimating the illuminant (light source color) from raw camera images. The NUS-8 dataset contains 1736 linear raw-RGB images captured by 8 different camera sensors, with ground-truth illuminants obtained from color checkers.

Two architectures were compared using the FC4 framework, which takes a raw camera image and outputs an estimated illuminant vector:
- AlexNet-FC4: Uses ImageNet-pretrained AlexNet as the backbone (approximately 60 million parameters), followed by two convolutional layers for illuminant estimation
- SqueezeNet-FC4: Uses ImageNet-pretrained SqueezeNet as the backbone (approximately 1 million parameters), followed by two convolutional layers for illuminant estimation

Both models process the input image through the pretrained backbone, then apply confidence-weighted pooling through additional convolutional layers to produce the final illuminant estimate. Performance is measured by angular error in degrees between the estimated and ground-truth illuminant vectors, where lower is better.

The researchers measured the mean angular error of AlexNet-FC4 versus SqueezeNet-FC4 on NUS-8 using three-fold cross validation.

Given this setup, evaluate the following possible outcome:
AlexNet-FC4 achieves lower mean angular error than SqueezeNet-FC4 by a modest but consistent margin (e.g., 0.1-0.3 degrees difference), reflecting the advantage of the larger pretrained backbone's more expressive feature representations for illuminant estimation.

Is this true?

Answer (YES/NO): YES